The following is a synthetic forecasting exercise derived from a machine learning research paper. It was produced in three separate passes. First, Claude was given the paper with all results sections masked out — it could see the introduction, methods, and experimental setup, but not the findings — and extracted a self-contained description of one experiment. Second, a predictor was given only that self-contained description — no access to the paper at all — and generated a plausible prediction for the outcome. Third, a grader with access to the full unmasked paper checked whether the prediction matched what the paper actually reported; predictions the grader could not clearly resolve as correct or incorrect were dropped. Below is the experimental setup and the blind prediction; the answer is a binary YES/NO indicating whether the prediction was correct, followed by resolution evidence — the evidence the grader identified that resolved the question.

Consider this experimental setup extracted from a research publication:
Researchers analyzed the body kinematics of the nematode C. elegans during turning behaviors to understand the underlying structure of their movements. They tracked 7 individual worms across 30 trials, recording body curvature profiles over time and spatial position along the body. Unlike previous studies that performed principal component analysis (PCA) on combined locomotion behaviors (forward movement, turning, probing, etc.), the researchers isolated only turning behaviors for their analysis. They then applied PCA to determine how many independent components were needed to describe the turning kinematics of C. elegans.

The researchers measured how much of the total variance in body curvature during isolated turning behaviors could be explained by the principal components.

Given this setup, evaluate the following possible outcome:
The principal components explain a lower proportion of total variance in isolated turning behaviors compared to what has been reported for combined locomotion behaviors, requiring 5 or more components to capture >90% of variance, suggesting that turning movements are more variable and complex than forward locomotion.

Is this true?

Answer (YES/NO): NO